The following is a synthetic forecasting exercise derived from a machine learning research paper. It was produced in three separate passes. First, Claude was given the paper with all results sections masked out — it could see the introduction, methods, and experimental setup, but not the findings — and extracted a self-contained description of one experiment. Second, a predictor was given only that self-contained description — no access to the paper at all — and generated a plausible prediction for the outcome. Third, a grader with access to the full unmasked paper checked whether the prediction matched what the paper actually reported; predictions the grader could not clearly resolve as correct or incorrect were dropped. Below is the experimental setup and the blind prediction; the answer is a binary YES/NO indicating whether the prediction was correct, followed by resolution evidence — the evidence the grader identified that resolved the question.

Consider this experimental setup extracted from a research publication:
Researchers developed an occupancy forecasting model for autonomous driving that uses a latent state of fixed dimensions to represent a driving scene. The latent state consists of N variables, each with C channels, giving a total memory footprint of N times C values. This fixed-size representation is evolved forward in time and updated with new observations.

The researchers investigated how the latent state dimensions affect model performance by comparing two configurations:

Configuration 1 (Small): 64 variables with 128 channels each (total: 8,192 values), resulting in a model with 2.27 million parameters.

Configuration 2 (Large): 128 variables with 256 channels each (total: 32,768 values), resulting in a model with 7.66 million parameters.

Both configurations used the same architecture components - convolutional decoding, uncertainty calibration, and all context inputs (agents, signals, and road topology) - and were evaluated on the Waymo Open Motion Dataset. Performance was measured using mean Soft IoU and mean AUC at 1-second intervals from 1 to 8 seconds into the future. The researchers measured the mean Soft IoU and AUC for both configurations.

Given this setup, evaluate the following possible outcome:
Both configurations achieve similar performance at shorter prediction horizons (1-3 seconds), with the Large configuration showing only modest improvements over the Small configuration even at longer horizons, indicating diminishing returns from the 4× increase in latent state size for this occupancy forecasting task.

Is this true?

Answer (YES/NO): NO